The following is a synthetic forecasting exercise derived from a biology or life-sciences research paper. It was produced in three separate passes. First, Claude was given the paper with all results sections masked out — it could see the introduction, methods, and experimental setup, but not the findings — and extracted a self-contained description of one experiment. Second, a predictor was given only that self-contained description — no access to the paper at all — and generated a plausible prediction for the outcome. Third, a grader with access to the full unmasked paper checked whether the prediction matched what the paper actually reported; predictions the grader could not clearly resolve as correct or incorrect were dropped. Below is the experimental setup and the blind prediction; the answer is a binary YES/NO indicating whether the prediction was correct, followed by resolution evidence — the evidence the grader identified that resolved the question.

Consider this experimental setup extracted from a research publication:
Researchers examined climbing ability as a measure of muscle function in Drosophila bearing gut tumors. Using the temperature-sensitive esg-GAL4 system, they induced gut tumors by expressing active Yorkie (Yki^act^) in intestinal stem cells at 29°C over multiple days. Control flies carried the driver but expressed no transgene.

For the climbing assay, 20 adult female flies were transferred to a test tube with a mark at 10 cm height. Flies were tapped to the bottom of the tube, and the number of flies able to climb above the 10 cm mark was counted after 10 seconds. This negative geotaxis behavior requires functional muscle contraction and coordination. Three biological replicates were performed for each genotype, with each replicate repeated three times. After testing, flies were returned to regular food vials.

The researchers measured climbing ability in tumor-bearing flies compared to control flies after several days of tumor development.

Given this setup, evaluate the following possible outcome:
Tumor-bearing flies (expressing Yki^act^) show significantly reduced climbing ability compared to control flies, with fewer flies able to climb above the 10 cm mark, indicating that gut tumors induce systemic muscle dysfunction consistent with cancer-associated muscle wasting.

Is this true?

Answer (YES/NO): YES